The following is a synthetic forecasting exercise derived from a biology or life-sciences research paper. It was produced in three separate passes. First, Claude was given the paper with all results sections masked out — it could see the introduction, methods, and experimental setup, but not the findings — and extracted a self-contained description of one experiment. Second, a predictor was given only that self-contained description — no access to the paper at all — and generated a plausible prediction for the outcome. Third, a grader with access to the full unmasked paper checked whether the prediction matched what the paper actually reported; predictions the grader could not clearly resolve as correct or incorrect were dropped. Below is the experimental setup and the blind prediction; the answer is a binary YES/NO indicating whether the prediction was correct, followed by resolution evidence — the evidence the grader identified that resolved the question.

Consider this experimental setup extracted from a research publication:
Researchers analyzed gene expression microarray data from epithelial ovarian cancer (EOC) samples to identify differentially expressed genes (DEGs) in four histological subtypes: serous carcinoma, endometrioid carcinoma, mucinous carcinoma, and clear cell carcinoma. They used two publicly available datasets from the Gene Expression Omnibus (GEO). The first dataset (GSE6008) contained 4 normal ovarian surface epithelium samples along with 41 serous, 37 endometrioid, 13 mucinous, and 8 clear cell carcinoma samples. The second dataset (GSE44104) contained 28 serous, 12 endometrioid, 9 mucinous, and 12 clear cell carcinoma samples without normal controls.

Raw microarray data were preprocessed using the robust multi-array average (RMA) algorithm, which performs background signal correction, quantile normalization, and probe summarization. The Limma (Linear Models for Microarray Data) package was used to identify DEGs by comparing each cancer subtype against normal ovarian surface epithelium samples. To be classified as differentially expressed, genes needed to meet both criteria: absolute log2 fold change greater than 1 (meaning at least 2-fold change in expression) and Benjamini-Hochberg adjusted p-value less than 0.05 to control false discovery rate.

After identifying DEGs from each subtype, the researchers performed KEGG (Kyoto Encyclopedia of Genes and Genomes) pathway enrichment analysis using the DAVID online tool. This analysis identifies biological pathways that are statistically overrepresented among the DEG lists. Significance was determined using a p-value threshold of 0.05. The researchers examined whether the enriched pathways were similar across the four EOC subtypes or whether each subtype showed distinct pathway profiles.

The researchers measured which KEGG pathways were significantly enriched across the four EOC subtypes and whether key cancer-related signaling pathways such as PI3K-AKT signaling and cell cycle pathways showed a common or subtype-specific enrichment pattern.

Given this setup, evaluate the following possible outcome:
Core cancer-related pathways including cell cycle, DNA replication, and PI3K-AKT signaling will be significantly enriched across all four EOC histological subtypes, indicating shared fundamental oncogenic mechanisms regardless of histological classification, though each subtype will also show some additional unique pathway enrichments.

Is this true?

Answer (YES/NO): NO